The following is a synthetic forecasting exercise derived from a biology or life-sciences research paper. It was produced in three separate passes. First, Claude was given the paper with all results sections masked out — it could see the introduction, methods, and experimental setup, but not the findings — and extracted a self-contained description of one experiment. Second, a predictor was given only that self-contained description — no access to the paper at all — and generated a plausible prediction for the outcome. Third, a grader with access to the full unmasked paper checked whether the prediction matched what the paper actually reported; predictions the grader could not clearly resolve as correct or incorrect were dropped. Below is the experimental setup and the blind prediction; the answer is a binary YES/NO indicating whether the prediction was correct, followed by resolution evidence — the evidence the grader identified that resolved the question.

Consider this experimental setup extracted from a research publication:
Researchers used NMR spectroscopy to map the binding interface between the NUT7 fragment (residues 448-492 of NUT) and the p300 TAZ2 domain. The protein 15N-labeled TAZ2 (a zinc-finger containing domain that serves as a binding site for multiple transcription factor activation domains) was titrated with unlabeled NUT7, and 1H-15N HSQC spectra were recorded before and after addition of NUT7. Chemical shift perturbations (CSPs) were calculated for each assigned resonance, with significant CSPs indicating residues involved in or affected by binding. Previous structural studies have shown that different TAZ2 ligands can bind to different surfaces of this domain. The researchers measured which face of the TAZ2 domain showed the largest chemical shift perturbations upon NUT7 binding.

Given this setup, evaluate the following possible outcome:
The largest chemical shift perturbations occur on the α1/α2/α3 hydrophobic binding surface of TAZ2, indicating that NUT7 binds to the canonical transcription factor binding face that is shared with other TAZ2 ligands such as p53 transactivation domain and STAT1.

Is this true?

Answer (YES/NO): YES